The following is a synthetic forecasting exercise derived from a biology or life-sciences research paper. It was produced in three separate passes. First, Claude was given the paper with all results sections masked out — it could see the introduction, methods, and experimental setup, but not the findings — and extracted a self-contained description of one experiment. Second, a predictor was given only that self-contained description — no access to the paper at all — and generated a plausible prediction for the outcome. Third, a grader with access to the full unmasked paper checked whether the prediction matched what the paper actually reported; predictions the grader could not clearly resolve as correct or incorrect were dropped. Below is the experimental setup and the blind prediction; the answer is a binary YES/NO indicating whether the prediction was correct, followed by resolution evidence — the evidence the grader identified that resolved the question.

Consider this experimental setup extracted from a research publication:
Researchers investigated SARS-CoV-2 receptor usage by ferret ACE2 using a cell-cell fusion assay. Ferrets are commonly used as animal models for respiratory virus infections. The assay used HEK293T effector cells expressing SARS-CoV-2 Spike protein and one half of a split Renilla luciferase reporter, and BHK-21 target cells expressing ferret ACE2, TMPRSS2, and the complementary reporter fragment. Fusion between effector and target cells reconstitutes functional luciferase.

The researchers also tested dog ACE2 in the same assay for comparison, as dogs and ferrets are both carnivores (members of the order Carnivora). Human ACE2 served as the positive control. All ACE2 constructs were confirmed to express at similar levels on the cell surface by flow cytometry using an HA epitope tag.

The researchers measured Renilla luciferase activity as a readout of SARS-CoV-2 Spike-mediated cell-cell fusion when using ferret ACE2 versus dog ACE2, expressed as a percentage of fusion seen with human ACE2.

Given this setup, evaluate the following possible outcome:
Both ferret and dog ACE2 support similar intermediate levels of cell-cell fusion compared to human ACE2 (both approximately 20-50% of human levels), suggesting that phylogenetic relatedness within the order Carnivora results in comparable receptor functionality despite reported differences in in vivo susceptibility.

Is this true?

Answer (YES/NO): NO